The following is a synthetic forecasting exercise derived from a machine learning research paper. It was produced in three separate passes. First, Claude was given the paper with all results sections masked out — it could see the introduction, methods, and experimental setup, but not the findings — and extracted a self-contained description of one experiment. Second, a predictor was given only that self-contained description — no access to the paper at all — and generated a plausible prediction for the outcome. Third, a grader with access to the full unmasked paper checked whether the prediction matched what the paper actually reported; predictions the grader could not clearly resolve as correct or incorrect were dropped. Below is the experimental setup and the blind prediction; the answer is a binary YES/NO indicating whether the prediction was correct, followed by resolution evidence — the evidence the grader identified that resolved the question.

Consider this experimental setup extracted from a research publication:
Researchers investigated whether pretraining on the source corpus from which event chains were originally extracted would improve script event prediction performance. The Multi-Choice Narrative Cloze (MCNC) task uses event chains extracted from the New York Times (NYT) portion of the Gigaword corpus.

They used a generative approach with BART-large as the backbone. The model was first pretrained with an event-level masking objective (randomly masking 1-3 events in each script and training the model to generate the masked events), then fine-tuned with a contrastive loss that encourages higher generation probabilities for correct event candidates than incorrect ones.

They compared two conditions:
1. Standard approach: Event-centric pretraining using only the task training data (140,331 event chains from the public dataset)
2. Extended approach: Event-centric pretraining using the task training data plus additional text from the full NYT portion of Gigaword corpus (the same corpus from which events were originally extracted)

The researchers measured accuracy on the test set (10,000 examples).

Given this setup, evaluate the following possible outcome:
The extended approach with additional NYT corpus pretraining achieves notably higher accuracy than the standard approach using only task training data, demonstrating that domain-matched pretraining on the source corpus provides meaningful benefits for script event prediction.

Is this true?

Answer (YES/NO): YES